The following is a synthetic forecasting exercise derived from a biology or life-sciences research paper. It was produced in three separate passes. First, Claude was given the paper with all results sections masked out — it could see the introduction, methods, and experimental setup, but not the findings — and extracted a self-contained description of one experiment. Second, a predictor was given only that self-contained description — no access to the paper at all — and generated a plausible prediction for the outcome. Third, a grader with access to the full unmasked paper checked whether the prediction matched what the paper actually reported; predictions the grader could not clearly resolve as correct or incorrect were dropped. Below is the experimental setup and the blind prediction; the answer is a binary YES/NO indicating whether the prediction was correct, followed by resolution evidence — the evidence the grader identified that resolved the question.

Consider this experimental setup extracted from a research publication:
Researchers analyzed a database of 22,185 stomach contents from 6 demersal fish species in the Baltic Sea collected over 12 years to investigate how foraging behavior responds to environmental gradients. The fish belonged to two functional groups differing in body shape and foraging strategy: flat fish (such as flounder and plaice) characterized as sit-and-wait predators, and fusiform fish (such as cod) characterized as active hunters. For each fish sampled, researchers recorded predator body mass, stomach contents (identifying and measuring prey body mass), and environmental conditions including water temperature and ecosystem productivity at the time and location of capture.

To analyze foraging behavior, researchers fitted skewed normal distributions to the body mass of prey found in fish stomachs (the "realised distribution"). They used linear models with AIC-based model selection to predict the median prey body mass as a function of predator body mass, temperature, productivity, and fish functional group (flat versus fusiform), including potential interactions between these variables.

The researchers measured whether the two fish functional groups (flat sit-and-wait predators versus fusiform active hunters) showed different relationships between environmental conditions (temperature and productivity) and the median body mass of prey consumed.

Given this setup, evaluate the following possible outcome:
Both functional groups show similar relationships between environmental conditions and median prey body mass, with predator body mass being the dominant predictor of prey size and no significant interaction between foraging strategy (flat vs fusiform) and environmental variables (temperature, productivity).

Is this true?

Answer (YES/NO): YES